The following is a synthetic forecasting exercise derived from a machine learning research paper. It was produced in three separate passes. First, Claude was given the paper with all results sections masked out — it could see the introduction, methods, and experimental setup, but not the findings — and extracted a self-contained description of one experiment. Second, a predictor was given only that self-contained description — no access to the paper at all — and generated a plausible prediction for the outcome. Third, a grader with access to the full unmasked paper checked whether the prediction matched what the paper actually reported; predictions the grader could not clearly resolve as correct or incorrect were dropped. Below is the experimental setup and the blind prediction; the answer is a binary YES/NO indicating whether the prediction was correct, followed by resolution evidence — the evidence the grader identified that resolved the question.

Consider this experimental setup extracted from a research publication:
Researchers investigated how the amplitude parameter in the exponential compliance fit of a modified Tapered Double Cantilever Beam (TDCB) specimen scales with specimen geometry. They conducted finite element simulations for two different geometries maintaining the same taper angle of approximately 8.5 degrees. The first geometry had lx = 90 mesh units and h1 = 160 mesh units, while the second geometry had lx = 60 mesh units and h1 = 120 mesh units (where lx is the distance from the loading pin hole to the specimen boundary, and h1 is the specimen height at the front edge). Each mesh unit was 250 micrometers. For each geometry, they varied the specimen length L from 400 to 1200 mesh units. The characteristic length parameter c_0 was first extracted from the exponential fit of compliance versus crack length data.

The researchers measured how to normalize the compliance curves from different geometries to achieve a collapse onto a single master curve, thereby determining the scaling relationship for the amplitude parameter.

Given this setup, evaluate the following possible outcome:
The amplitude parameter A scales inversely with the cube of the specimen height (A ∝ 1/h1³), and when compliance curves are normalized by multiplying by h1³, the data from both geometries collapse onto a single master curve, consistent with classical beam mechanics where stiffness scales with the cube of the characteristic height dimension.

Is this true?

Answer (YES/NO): NO